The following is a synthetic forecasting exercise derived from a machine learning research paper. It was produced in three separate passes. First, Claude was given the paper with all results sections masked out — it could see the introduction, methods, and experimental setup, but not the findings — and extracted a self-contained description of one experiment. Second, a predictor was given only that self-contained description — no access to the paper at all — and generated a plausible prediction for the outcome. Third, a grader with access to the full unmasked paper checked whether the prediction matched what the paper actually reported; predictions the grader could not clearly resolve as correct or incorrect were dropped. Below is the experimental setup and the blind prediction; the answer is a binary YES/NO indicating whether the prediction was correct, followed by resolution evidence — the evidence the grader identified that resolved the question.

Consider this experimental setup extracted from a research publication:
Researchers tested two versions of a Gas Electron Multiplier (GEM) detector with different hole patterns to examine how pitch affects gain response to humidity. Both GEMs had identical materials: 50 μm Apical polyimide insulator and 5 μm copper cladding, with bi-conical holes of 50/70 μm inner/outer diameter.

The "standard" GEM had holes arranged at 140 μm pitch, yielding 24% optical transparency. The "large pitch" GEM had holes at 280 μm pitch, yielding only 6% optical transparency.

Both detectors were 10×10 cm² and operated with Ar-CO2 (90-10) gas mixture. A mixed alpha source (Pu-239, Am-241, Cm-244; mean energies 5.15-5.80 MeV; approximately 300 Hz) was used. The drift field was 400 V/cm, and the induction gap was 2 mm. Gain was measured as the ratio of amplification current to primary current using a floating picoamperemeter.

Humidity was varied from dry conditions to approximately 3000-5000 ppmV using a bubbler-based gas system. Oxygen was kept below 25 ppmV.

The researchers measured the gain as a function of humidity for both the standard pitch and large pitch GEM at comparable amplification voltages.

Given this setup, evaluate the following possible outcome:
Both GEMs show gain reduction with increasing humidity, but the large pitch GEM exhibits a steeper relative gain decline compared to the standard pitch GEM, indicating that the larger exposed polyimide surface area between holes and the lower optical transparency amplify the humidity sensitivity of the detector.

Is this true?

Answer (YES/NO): NO